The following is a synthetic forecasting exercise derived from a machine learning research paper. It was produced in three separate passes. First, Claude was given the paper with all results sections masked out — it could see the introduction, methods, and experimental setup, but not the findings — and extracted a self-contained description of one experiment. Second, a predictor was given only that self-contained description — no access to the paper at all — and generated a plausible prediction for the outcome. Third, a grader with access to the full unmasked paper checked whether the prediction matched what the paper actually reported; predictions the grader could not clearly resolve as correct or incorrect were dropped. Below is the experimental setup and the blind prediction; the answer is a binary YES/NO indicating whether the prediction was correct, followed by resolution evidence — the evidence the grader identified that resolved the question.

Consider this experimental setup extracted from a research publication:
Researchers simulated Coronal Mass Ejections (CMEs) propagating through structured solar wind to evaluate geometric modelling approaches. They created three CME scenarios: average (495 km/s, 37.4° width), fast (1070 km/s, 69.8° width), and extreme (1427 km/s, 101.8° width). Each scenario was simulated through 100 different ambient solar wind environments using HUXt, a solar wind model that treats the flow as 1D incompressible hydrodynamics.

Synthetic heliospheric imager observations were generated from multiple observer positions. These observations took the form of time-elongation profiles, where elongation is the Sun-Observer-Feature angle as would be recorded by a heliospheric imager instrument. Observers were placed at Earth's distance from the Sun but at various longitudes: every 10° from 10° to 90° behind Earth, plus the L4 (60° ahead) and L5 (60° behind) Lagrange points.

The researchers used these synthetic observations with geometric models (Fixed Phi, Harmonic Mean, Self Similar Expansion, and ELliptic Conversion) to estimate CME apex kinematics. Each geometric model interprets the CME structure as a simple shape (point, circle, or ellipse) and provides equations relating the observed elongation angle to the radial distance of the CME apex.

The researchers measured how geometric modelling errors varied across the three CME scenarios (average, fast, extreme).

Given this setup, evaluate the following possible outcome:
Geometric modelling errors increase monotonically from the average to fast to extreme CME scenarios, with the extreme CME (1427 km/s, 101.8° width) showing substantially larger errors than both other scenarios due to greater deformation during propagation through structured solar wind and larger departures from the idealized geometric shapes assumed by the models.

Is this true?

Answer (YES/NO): NO